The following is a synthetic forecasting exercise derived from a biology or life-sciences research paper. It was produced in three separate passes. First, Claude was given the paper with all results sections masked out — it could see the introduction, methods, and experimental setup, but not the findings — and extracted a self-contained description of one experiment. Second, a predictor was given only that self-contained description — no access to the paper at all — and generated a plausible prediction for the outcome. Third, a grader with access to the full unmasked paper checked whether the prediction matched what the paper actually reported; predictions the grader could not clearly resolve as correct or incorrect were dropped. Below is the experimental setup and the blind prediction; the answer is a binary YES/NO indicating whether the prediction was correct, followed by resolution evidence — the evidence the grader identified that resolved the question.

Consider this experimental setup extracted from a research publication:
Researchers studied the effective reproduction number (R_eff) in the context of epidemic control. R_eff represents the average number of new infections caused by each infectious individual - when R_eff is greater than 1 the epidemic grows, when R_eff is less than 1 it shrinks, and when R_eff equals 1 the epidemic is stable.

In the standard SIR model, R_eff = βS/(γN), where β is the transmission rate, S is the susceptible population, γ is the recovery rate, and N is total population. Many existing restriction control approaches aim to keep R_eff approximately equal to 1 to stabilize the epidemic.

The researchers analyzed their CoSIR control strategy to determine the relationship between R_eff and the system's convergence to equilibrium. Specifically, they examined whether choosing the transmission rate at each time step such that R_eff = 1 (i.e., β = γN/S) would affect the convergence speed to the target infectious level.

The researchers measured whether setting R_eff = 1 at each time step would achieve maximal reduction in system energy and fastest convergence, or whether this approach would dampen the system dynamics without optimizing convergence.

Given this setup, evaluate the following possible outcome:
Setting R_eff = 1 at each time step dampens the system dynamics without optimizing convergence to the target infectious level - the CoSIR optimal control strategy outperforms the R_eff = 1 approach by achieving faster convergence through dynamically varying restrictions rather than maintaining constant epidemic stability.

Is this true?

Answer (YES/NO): NO